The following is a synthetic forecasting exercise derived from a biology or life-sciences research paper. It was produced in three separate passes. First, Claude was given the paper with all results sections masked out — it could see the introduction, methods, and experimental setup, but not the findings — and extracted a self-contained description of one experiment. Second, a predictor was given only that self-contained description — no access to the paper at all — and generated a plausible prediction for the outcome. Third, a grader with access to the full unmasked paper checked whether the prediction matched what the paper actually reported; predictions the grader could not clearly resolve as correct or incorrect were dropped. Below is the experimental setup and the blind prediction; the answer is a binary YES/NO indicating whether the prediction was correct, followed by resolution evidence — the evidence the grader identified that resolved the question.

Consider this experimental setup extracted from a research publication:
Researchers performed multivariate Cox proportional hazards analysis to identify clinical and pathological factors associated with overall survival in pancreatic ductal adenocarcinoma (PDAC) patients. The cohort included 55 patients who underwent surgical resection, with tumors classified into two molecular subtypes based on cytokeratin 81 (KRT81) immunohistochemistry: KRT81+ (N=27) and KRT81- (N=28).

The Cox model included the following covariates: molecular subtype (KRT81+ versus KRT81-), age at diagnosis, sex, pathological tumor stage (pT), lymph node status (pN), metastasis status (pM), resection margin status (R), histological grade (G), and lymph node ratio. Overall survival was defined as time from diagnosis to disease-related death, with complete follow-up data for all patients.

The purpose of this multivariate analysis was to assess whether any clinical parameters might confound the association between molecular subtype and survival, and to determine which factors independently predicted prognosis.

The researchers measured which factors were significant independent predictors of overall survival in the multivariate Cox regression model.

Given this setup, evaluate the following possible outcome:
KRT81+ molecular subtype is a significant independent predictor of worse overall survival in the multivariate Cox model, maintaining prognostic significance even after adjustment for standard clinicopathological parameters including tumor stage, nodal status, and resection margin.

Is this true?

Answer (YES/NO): YES